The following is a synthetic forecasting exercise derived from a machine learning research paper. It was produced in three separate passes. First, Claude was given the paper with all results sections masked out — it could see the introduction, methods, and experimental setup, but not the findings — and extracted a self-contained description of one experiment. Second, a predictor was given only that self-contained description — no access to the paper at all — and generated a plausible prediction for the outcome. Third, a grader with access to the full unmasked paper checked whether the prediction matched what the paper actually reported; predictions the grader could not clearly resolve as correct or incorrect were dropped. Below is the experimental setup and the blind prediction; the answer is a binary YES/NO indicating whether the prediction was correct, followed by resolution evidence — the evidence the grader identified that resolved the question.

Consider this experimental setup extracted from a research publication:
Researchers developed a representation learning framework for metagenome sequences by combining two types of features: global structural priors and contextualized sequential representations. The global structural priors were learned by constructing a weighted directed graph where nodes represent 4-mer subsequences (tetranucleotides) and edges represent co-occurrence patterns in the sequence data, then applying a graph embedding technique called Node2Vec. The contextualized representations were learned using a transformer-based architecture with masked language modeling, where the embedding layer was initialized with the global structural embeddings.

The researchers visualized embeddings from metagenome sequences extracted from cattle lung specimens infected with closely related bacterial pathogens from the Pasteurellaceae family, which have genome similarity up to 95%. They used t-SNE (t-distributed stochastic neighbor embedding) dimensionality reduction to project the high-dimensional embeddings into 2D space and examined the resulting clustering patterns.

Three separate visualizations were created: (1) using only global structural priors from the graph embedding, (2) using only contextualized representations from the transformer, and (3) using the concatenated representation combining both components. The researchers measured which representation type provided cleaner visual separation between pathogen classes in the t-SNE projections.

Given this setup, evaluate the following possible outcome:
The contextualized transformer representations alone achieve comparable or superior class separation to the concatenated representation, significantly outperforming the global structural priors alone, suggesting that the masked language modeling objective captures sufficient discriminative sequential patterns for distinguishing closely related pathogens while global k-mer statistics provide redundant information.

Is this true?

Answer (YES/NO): NO